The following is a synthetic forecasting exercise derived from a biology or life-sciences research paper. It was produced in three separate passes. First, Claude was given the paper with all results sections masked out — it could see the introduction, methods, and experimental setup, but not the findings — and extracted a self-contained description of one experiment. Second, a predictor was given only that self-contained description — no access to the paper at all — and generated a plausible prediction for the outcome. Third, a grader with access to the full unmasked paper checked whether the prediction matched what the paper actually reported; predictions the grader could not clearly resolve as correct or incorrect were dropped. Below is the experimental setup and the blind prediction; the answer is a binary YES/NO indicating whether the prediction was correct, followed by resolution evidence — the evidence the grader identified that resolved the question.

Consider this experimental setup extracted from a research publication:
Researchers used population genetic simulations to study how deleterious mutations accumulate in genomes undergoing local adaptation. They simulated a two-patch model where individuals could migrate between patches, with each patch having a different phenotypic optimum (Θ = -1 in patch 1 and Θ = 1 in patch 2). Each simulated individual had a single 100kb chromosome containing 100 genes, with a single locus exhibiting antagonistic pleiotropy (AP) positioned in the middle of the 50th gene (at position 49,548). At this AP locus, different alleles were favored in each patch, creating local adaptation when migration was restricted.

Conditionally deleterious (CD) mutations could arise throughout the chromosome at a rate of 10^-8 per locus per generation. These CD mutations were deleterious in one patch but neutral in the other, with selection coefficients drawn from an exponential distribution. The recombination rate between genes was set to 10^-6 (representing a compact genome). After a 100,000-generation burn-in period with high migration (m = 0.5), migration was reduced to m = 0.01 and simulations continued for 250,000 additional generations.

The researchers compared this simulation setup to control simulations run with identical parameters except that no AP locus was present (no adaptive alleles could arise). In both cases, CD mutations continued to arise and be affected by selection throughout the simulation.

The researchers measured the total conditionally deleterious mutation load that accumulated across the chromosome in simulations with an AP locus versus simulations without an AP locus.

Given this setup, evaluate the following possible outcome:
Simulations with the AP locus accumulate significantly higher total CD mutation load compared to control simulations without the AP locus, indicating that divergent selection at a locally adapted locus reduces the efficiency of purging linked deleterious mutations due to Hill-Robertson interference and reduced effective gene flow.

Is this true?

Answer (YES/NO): YES